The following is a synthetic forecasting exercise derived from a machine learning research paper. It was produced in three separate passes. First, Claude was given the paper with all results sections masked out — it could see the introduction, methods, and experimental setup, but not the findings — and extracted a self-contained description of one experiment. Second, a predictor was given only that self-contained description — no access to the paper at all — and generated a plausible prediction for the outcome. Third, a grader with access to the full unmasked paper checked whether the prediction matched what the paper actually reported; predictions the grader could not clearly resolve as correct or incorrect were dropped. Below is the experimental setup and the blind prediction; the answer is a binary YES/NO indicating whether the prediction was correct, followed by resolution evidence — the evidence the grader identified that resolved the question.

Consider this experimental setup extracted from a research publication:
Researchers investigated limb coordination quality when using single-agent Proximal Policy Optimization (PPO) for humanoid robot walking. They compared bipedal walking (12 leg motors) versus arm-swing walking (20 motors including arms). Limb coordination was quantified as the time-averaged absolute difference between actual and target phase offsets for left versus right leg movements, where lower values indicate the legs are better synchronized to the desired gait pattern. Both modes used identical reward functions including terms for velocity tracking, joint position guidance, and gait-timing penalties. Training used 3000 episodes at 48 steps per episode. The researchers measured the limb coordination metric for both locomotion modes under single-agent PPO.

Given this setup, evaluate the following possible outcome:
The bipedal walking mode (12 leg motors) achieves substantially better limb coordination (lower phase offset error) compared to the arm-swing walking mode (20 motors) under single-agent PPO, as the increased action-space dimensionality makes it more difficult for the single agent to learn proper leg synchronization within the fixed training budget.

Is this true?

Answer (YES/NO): NO